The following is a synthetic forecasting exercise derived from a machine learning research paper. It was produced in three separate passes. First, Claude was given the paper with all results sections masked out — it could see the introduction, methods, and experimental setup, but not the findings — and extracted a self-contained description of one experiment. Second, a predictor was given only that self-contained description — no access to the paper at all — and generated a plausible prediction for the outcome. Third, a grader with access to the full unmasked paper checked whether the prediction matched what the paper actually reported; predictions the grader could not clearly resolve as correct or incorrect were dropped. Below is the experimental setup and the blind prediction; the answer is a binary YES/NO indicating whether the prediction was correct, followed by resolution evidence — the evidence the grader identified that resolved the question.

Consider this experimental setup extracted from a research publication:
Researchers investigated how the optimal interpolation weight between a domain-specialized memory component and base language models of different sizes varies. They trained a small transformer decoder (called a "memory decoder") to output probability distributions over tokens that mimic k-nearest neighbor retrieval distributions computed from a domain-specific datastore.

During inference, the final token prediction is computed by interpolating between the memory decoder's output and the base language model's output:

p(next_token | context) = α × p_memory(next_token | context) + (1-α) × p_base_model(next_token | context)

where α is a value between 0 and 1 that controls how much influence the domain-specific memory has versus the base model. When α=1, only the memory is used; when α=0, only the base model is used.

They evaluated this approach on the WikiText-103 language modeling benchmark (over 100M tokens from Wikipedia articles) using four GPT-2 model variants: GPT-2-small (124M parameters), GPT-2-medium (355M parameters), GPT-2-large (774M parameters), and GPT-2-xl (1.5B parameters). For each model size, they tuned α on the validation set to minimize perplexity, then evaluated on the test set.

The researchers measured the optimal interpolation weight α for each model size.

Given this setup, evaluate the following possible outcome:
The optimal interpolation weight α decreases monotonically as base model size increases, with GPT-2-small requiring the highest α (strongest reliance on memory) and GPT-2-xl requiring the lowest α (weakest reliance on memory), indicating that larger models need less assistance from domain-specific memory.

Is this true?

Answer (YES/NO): NO